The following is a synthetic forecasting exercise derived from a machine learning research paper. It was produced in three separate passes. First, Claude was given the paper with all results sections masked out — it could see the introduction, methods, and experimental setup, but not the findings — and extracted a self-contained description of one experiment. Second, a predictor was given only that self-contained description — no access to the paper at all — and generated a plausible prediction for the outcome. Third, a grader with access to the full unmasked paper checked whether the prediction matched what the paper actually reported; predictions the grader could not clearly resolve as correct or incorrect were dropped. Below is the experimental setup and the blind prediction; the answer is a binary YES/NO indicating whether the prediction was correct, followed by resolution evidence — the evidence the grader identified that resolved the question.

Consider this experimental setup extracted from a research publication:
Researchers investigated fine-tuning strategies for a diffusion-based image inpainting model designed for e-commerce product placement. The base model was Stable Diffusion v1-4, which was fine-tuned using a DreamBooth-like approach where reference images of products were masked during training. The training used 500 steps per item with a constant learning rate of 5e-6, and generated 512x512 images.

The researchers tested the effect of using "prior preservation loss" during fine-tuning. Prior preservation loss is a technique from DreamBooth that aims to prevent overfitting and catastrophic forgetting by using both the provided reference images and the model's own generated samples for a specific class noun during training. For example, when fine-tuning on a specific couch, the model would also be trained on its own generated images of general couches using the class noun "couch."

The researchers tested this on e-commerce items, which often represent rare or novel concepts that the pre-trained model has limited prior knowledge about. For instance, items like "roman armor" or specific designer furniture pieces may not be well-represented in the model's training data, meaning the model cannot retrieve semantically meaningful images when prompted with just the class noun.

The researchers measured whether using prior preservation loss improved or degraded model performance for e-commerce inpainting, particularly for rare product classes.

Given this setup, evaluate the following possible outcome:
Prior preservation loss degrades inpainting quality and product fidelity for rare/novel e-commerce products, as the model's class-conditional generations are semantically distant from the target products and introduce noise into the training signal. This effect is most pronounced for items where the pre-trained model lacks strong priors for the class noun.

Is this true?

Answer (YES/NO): YES